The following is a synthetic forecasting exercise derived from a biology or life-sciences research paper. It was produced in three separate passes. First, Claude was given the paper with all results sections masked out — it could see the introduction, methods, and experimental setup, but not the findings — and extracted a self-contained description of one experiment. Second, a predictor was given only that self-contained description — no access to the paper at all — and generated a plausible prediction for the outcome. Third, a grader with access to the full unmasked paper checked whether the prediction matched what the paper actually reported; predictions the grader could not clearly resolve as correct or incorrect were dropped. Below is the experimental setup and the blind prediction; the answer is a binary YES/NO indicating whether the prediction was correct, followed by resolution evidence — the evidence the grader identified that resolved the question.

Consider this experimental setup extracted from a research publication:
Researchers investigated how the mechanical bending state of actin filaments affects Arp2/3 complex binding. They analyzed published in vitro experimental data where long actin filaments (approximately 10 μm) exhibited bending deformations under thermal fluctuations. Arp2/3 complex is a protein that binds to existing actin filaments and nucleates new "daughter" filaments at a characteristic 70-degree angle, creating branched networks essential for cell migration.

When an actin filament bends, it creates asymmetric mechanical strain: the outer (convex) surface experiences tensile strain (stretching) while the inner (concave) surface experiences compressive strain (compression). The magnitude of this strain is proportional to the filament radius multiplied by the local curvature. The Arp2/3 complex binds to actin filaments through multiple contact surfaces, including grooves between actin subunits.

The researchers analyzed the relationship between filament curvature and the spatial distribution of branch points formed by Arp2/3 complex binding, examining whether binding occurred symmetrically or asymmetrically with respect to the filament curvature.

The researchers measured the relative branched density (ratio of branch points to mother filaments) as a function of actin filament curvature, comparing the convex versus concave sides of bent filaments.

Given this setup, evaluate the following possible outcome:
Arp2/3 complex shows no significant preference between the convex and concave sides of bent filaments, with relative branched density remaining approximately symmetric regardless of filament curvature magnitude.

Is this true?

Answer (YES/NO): NO